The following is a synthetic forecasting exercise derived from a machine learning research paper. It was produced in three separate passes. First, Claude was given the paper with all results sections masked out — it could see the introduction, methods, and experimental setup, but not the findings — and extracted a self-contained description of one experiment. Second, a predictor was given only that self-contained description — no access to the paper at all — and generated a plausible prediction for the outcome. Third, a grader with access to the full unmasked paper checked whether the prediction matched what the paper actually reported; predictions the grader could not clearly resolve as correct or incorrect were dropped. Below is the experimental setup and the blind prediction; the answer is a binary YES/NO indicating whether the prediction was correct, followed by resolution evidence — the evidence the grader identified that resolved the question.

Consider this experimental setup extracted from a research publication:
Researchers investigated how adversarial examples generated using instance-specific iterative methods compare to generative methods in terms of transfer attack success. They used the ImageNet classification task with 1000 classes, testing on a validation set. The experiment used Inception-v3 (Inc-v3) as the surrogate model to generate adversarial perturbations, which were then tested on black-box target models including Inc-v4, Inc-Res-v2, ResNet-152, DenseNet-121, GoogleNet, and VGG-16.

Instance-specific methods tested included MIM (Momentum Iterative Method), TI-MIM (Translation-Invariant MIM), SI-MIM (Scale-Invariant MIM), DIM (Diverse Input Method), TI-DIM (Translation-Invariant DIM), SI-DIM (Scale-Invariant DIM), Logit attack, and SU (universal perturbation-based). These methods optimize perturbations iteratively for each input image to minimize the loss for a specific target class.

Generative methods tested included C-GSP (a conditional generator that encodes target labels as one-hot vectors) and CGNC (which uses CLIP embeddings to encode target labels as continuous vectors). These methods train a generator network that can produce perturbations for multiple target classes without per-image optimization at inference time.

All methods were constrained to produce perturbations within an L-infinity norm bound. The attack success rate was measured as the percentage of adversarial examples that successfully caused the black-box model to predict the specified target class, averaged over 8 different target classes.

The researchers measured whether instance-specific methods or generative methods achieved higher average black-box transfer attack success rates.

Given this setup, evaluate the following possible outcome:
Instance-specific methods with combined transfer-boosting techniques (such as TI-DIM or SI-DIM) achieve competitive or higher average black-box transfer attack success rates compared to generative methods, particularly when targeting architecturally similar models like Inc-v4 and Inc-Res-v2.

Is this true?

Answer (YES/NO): NO